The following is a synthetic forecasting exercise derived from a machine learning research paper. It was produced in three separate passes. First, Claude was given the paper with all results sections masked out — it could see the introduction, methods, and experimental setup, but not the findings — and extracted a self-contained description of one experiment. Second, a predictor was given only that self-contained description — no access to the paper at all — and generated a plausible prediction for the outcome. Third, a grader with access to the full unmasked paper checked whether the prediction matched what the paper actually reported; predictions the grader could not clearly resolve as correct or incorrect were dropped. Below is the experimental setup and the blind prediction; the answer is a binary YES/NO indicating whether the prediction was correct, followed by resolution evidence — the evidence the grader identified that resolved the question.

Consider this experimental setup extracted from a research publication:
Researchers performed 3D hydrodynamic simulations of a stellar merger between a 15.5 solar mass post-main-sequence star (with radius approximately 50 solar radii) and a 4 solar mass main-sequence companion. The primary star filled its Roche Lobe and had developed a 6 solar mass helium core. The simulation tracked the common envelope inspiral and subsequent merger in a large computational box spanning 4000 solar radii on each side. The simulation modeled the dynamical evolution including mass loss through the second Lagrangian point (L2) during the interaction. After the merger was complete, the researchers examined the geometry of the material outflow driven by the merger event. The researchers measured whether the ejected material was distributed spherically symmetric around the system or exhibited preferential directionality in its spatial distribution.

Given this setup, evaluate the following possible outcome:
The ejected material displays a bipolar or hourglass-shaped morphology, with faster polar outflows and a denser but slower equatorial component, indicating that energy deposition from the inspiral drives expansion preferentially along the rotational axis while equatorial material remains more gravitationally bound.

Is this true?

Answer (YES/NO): NO